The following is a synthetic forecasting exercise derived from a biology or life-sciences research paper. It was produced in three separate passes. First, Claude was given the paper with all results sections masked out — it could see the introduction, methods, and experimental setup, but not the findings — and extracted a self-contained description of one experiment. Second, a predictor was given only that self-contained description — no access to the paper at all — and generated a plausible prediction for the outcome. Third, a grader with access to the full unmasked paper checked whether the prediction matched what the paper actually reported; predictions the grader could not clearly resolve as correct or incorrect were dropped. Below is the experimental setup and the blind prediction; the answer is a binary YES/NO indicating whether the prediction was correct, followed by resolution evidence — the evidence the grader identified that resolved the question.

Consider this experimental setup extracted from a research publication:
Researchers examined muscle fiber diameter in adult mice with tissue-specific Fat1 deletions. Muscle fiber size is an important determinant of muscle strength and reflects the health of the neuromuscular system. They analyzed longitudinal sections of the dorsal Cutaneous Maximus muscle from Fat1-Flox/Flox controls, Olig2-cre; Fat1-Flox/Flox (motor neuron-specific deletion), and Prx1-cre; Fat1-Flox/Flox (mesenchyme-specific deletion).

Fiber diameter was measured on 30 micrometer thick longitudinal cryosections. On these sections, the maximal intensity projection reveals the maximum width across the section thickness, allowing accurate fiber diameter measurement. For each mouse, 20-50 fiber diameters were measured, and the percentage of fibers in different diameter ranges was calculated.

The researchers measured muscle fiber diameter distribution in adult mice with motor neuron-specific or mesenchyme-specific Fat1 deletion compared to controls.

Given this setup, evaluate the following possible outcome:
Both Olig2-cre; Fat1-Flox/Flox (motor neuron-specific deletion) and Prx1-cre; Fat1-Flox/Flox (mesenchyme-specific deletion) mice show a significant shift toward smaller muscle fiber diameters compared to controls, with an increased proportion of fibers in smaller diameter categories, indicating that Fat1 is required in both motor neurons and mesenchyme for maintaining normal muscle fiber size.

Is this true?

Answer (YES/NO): NO